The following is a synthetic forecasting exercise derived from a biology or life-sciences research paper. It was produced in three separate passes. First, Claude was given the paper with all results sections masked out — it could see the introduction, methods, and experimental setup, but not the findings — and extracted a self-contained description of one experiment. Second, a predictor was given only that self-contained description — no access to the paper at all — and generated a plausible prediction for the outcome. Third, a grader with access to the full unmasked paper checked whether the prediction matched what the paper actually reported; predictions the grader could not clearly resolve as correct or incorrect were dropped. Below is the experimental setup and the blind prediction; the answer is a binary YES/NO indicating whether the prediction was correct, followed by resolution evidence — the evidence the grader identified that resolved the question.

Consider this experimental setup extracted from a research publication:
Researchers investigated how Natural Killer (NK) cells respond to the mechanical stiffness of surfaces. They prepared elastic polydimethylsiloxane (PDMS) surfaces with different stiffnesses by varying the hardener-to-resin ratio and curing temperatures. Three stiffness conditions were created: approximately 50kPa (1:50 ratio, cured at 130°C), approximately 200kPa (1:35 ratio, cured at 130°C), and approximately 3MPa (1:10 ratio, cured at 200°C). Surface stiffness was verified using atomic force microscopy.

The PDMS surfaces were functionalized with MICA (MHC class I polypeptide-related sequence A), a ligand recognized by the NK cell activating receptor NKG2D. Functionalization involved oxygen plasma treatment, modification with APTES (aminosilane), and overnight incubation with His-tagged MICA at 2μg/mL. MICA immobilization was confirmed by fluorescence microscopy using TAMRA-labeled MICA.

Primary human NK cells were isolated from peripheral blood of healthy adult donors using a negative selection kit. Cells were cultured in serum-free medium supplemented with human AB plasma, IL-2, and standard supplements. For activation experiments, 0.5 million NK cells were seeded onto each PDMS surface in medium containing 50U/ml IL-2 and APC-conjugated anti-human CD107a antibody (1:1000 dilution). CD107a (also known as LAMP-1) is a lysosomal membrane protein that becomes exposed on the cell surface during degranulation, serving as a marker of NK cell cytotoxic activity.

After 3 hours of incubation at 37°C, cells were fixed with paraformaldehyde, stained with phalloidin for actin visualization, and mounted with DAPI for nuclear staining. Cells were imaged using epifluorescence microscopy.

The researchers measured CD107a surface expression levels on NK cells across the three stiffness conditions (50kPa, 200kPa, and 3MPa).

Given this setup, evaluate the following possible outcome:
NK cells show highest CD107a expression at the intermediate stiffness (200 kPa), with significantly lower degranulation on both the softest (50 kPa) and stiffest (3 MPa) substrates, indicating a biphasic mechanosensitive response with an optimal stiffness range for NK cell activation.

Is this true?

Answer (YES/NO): YES